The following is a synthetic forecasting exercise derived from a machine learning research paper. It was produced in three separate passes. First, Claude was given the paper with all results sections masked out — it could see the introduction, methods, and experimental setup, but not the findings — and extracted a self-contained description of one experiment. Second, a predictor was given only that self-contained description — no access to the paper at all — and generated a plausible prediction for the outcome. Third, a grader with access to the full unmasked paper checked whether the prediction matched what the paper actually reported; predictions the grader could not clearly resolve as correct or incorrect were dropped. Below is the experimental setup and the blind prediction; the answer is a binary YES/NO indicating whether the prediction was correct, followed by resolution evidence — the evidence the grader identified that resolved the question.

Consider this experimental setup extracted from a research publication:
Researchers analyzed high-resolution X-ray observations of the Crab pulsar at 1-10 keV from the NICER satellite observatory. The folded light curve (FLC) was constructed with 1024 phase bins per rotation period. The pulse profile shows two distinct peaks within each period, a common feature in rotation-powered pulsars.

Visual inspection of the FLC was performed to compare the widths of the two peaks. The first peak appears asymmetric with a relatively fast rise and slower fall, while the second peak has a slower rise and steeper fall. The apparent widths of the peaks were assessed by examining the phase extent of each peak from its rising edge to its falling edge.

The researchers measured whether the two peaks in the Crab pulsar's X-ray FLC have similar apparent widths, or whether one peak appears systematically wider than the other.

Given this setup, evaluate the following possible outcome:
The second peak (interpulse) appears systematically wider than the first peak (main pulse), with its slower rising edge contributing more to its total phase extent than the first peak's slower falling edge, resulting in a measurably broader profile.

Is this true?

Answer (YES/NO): YES